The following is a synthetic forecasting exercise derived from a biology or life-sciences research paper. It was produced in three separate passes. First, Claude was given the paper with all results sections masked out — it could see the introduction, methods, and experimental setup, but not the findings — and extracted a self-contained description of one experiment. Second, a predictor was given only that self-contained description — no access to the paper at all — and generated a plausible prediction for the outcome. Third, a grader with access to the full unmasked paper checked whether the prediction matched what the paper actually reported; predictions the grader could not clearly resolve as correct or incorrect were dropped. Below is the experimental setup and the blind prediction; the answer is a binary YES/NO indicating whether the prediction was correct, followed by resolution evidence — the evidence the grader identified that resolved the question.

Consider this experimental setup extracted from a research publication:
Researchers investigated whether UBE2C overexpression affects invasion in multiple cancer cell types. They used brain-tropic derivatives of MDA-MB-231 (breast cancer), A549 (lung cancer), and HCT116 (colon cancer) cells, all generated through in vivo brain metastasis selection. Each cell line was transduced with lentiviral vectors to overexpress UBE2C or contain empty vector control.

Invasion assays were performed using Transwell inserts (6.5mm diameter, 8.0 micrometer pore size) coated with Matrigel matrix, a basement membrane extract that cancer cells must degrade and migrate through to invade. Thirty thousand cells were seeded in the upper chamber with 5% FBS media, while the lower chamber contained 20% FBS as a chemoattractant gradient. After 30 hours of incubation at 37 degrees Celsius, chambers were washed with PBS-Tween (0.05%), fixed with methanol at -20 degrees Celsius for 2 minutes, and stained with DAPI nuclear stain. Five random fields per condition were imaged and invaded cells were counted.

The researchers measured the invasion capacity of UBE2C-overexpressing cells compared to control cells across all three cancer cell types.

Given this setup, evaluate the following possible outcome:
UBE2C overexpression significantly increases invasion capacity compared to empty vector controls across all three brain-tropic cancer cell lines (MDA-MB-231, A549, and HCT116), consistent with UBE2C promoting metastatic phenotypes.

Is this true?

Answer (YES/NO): NO